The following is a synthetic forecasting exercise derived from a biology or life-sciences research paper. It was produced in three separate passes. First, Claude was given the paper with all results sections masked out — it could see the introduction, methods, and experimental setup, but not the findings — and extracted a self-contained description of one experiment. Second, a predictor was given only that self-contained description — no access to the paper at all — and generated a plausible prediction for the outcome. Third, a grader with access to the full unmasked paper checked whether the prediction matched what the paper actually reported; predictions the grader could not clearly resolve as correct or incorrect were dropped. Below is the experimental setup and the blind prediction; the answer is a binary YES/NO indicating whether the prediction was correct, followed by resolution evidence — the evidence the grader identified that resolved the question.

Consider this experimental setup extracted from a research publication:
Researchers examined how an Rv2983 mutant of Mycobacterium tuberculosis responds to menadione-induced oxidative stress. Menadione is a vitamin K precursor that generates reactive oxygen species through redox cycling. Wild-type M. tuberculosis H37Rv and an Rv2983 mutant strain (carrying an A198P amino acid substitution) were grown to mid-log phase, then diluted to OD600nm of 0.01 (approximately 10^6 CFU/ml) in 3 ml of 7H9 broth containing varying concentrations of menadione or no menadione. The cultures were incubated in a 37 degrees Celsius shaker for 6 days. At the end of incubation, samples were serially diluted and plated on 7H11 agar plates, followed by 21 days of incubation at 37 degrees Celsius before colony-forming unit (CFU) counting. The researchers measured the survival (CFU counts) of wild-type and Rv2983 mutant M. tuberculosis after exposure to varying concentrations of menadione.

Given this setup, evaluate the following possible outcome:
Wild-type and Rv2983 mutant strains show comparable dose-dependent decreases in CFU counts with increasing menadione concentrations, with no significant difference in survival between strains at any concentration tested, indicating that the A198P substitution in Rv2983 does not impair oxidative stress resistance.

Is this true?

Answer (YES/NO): NO